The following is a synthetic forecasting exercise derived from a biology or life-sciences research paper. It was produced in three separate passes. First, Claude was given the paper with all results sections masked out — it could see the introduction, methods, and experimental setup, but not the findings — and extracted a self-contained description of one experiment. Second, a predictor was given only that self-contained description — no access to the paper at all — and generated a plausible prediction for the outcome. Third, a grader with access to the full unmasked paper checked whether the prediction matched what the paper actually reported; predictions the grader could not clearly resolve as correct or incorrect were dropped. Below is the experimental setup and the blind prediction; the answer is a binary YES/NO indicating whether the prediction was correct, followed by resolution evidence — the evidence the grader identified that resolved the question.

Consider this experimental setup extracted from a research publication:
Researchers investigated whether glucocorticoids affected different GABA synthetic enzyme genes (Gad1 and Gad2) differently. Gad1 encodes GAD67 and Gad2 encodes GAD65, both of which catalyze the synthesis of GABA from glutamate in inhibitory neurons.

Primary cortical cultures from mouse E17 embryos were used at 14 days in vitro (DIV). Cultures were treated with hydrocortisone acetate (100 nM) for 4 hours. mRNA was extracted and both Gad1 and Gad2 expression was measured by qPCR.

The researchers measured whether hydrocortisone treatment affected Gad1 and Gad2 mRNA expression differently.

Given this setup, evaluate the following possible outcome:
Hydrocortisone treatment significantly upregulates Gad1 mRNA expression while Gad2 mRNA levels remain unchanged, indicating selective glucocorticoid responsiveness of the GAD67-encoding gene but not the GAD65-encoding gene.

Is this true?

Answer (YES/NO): NO